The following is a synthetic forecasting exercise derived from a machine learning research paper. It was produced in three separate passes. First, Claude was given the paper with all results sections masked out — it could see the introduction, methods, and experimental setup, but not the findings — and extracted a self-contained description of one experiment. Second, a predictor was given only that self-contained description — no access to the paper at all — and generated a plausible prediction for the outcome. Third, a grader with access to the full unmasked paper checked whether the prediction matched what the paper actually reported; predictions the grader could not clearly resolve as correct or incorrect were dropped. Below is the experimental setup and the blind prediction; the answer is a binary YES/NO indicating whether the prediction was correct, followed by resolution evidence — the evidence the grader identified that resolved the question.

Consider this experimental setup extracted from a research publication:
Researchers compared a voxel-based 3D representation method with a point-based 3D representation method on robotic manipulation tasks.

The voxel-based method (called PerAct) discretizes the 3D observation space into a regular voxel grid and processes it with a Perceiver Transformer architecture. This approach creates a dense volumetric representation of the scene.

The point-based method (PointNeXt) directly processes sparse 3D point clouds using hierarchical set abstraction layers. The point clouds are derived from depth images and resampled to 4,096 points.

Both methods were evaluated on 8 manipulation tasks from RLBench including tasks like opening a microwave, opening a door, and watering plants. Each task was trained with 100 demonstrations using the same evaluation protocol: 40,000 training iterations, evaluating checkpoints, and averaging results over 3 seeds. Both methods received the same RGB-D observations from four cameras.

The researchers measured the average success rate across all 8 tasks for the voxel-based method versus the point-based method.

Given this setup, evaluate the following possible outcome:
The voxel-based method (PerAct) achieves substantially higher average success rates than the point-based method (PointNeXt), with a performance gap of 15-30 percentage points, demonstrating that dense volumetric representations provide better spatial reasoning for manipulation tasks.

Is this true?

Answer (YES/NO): NO